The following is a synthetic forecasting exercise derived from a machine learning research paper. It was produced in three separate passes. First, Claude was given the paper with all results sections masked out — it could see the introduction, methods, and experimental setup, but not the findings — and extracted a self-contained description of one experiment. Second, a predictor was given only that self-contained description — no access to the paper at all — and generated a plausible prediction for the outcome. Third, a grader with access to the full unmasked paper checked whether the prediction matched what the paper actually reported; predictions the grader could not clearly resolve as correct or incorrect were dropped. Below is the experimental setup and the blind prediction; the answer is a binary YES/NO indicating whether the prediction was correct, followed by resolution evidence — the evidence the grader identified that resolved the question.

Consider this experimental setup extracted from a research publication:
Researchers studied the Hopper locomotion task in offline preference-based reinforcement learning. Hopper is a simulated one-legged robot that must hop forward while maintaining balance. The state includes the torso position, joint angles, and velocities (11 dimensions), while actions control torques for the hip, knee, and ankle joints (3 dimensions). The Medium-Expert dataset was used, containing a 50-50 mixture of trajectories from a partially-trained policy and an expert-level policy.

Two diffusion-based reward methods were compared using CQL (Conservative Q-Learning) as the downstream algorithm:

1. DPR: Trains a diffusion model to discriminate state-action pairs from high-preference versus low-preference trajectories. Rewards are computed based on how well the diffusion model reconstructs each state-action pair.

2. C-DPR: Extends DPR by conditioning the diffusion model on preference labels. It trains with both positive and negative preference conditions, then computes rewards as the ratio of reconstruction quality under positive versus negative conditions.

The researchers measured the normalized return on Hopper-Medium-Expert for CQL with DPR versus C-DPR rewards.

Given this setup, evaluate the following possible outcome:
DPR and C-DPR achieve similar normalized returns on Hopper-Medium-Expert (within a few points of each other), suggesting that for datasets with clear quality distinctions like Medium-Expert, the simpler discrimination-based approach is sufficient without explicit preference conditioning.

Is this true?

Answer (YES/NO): NO